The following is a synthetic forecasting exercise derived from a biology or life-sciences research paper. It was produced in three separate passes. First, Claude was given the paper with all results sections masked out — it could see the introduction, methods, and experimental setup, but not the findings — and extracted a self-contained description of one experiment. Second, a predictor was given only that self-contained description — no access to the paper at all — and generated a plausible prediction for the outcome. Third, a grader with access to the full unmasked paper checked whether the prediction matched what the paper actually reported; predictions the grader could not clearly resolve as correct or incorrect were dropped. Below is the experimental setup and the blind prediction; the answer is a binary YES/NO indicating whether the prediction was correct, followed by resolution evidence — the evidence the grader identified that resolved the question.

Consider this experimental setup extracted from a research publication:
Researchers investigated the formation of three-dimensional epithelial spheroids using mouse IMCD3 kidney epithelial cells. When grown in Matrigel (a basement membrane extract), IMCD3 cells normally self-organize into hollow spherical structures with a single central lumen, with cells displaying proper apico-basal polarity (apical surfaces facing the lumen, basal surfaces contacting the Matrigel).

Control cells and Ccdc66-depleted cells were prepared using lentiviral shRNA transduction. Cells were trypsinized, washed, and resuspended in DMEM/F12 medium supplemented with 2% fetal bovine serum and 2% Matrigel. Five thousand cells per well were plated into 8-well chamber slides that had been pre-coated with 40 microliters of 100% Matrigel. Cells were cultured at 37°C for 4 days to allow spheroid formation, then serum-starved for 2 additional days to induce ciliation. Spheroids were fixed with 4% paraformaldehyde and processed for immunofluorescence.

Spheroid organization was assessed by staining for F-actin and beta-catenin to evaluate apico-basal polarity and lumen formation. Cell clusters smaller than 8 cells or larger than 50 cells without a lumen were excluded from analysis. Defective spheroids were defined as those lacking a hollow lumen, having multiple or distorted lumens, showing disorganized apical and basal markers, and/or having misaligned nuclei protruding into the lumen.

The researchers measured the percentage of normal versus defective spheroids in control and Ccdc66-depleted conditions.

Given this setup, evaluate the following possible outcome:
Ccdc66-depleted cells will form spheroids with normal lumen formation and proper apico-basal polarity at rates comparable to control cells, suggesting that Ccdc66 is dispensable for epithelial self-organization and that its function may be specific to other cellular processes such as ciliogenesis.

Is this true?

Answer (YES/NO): NO